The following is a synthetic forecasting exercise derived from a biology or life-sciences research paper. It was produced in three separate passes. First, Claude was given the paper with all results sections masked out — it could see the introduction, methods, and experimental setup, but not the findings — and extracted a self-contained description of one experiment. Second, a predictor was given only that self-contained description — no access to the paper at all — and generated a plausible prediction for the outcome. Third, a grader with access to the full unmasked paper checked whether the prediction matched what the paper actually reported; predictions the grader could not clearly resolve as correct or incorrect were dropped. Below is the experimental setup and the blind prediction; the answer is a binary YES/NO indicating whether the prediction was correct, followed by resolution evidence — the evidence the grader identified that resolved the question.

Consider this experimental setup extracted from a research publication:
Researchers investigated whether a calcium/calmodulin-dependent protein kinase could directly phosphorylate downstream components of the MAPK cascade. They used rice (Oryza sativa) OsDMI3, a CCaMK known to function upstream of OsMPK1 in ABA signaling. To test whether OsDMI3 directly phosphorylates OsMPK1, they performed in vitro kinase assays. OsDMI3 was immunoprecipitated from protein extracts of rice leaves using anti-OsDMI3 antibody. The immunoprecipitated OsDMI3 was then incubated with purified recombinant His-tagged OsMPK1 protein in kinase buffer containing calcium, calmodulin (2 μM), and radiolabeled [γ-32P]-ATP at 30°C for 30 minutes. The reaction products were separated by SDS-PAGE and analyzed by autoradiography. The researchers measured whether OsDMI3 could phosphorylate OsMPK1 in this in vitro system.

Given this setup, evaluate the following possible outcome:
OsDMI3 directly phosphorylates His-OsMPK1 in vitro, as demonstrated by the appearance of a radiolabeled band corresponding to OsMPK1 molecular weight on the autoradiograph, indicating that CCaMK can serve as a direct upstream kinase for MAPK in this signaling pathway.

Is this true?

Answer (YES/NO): NO